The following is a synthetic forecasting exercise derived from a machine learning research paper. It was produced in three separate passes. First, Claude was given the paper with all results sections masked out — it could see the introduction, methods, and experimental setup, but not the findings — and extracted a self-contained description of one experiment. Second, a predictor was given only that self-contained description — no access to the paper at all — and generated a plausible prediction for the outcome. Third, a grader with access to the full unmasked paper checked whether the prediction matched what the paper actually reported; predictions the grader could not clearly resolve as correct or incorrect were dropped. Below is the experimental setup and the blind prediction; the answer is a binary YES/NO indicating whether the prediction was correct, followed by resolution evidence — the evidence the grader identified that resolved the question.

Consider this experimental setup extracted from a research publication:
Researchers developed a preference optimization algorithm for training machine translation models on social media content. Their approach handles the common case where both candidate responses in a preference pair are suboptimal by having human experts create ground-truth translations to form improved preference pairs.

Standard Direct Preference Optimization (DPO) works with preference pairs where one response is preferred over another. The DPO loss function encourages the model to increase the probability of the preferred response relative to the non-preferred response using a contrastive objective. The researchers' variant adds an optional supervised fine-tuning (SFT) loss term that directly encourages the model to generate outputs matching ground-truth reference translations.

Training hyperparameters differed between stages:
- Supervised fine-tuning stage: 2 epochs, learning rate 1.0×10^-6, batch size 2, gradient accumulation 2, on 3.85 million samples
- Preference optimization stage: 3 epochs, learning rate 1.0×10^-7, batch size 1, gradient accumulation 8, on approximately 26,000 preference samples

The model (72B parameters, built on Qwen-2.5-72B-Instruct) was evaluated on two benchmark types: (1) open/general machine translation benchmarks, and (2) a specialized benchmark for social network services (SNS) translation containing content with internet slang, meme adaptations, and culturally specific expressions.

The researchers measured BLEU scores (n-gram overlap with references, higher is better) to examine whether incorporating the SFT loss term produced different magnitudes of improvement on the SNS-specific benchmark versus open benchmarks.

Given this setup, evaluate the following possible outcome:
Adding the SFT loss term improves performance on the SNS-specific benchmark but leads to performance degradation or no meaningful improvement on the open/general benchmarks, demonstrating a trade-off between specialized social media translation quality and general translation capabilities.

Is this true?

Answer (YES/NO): NO